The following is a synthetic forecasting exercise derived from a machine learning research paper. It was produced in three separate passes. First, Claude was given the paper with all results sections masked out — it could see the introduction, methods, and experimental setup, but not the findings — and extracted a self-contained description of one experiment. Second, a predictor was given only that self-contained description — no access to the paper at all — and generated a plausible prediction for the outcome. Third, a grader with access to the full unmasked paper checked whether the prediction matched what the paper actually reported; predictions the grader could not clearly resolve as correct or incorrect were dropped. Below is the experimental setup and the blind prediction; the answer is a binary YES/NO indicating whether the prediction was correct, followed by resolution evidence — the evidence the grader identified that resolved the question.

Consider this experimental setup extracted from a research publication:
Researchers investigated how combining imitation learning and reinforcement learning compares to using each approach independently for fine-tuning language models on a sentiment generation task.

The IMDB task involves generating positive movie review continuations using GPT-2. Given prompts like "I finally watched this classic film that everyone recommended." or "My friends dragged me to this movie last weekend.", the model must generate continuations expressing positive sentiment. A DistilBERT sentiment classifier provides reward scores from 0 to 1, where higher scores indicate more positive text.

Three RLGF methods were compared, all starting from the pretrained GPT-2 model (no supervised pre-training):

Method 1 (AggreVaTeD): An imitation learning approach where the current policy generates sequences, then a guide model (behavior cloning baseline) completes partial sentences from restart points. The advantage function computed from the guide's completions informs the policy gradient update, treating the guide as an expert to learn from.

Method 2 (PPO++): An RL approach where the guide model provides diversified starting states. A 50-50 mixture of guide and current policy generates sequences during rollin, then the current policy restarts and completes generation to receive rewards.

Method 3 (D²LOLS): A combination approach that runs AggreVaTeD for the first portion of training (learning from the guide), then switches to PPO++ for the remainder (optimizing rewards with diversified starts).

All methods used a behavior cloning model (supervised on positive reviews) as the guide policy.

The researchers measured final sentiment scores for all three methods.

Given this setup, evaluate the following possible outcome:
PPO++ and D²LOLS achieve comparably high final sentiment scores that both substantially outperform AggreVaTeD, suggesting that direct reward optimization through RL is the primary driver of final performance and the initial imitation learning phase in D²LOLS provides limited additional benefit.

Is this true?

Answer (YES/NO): NO